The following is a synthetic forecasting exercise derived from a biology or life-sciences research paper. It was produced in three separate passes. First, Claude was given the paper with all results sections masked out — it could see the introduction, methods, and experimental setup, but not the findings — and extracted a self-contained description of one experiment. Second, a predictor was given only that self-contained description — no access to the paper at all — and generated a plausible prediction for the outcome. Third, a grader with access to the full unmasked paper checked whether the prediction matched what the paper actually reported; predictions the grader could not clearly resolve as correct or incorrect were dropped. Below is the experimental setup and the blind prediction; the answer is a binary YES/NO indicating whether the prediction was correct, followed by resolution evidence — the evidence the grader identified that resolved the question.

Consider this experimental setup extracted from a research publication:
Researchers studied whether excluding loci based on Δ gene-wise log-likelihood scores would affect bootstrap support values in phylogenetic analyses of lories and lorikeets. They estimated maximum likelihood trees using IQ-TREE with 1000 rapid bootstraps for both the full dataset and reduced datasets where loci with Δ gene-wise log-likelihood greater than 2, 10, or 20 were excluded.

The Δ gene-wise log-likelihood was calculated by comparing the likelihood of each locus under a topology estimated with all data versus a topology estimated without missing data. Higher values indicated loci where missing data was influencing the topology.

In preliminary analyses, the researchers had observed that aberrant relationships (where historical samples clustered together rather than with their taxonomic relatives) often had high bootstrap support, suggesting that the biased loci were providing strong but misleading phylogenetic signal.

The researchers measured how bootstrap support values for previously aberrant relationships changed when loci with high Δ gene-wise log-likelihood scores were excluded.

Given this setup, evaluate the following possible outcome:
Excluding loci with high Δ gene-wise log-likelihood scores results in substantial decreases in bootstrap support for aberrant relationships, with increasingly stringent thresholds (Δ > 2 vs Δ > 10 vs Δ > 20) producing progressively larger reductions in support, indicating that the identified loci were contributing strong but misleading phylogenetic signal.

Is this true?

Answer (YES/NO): NO